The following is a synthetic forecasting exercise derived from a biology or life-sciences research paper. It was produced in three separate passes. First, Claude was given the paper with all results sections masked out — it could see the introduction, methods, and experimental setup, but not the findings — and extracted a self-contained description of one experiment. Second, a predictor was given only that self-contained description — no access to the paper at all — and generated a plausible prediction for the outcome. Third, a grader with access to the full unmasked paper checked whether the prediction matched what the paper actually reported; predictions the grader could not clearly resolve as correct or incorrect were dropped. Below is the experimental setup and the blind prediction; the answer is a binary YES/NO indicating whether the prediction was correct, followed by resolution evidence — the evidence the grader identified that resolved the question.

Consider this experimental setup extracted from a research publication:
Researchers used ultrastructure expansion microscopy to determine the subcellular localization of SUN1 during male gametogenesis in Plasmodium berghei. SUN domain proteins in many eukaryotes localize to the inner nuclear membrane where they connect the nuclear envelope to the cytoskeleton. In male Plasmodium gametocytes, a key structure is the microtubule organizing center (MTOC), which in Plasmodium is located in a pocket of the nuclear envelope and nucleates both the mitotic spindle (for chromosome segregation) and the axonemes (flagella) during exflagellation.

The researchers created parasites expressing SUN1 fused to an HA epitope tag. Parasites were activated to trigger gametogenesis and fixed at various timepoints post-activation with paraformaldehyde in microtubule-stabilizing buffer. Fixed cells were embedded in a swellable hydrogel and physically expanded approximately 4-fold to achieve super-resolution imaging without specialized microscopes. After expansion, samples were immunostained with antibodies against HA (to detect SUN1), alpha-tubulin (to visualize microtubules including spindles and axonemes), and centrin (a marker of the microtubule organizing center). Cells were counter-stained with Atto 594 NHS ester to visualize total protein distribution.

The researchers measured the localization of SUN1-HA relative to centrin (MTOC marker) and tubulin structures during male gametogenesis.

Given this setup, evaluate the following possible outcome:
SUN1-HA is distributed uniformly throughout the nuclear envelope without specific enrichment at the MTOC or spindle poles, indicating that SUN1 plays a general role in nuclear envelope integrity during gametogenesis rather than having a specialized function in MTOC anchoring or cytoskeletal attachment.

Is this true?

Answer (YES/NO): NO